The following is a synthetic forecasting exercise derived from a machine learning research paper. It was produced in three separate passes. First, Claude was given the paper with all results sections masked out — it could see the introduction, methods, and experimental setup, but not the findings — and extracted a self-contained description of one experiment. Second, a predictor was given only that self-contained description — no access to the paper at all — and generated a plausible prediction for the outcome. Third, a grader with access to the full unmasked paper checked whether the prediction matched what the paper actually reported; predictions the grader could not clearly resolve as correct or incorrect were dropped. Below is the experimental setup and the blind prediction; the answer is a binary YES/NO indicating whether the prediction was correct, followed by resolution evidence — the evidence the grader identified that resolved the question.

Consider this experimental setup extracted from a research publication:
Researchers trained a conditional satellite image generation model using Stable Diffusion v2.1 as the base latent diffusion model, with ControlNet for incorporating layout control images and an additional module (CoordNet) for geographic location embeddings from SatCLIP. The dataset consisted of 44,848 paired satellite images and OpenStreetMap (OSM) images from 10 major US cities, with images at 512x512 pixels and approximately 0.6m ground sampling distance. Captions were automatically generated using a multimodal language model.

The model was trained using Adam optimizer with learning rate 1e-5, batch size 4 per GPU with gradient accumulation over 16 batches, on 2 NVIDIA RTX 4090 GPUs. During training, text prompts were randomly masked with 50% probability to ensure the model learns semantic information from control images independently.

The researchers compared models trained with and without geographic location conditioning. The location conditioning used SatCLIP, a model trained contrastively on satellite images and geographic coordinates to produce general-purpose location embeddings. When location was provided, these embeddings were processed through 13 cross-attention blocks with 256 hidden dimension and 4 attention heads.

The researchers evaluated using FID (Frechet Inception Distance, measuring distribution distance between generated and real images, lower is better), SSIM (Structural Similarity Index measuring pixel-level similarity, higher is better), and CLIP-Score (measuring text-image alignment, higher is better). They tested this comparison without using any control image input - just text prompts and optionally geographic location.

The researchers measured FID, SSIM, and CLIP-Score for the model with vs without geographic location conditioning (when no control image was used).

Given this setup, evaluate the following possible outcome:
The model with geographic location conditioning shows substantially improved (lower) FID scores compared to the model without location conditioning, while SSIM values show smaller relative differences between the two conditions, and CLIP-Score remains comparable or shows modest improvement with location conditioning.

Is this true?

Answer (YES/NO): NO